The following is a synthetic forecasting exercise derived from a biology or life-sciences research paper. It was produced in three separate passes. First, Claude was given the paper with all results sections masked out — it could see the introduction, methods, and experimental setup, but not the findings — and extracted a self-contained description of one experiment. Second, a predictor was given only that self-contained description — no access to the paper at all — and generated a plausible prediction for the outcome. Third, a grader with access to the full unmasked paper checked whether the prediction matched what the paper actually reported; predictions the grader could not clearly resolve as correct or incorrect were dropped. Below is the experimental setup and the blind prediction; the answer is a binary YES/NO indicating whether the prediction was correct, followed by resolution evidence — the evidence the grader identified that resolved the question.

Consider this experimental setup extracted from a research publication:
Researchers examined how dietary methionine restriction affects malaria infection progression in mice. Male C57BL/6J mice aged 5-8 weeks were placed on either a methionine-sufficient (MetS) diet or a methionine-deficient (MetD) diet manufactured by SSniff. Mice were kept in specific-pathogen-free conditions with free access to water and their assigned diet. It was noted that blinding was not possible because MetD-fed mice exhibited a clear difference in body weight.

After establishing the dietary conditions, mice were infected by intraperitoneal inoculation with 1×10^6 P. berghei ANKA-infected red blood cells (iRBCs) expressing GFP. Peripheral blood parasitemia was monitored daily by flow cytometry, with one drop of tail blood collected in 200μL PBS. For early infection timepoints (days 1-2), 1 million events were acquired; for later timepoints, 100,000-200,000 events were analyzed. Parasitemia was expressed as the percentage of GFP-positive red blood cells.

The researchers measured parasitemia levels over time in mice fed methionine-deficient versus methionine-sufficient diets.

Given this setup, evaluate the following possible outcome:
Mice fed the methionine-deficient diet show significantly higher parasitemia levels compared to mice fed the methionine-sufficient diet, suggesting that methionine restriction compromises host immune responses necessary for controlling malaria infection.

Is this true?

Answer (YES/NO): NO